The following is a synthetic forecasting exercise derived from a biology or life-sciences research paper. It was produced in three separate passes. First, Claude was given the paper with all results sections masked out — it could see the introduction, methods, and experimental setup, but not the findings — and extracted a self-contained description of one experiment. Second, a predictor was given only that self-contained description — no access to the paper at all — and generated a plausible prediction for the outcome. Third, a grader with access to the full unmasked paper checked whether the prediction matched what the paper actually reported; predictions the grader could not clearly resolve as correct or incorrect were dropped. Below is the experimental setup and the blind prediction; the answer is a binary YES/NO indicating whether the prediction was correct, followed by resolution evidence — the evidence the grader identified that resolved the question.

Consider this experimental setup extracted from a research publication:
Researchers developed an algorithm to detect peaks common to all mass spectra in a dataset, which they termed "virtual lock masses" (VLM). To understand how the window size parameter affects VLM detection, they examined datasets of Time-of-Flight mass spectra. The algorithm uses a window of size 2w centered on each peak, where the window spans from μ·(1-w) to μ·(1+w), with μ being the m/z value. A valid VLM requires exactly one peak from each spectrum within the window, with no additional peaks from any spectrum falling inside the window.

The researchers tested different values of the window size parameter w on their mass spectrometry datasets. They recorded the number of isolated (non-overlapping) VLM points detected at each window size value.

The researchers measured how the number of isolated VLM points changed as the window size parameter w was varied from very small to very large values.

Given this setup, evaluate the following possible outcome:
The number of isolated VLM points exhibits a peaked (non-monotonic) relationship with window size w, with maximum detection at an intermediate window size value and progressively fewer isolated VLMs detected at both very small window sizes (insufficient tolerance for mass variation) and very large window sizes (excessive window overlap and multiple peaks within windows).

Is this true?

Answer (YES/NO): YES